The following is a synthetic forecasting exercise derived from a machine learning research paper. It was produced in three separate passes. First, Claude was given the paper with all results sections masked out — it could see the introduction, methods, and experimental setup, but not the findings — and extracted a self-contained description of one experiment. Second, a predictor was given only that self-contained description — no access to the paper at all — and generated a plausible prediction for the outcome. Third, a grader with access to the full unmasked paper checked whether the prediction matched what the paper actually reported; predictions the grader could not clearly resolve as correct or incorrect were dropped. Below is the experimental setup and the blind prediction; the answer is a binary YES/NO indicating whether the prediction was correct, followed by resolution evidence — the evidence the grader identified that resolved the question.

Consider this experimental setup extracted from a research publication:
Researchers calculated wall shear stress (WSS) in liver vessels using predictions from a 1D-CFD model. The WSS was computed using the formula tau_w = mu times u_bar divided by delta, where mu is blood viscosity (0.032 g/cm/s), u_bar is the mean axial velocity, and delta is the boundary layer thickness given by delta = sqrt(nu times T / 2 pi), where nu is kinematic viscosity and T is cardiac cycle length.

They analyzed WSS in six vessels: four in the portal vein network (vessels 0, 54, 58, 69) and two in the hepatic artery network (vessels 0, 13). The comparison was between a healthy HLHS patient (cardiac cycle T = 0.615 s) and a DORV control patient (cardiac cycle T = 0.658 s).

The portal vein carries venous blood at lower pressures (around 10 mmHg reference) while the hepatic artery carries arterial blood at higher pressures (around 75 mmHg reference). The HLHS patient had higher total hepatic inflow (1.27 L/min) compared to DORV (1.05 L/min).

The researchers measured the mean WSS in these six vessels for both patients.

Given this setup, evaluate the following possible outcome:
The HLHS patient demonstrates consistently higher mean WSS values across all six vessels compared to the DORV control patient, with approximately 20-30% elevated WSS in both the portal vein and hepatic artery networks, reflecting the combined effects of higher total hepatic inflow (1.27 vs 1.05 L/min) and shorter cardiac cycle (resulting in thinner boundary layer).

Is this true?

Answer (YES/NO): NO